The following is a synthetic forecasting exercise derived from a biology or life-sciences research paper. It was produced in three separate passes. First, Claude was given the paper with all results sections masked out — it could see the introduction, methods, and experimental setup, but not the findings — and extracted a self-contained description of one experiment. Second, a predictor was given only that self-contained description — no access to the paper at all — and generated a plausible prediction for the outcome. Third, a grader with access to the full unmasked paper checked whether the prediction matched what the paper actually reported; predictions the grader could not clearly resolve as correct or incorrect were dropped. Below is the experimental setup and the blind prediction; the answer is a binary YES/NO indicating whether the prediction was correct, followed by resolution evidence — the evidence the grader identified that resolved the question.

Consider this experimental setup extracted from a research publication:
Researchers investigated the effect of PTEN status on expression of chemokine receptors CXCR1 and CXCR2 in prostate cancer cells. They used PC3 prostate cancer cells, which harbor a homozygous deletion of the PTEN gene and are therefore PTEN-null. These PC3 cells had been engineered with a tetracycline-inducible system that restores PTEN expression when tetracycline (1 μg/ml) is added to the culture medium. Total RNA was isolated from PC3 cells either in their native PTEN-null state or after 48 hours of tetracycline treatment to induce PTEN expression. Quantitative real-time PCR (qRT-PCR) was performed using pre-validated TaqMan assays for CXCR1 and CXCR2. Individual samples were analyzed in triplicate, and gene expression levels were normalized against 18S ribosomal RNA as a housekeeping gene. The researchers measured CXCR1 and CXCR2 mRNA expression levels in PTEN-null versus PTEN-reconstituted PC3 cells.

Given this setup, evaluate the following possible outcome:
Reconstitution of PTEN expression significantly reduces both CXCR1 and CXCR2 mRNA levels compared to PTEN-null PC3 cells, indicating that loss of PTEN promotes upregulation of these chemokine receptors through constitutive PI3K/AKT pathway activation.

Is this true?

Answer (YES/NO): NO